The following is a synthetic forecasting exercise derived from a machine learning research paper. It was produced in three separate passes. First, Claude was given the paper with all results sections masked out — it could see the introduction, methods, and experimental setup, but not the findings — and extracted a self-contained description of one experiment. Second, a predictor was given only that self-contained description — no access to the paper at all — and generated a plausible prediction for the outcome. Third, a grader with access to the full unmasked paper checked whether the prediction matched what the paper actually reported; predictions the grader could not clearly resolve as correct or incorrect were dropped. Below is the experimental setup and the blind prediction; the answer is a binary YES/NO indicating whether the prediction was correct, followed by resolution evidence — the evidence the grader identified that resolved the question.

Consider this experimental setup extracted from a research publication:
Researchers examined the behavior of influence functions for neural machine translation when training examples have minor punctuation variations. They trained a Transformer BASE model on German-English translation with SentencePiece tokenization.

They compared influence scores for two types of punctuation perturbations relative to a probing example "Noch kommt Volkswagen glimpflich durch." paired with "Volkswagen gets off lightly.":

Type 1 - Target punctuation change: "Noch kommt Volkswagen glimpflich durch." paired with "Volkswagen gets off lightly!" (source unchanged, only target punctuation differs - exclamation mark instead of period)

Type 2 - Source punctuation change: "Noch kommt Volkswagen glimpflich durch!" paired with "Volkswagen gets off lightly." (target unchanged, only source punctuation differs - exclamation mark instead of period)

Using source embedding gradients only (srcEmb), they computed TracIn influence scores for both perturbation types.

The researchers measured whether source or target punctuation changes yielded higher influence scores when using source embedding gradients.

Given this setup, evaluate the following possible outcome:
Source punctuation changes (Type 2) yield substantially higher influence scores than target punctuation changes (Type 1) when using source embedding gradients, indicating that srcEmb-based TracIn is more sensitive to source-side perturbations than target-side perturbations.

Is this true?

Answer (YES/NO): NO